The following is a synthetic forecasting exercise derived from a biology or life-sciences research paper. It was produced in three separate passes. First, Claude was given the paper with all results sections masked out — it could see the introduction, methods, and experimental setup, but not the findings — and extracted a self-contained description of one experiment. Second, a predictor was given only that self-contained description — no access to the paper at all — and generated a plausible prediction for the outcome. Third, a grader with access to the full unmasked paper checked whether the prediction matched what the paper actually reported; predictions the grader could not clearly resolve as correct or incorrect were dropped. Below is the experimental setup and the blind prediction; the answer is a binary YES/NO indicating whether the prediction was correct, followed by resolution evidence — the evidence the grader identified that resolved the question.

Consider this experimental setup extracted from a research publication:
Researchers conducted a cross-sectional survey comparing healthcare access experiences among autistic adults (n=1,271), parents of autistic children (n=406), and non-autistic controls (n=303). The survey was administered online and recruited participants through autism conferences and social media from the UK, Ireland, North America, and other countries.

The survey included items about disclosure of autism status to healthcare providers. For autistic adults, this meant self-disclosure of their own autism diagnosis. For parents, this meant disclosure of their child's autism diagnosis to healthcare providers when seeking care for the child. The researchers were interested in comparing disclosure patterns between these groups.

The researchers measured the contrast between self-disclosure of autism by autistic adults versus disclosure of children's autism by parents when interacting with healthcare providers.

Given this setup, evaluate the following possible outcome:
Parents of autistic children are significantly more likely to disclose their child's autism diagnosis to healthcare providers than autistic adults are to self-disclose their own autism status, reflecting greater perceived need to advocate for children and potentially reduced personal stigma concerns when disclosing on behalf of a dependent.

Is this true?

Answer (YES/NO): YES